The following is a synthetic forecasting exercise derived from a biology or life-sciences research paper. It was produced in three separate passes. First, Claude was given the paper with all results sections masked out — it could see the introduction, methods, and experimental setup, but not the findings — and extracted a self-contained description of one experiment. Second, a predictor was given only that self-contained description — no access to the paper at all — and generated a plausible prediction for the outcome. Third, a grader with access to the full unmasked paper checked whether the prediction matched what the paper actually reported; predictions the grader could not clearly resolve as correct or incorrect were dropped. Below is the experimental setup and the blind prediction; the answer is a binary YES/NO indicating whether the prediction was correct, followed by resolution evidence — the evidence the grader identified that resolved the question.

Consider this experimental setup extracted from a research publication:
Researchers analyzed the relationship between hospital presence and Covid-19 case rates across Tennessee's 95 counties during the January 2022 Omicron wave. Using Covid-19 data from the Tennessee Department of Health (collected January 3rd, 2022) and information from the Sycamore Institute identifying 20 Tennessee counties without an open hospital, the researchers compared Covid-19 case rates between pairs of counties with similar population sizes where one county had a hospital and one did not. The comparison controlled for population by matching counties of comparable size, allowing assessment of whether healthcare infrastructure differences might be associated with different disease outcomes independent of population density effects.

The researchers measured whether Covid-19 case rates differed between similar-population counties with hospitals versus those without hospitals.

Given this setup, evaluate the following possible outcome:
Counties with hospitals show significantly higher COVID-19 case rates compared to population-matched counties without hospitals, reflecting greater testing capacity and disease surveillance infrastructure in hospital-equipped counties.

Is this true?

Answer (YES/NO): NO